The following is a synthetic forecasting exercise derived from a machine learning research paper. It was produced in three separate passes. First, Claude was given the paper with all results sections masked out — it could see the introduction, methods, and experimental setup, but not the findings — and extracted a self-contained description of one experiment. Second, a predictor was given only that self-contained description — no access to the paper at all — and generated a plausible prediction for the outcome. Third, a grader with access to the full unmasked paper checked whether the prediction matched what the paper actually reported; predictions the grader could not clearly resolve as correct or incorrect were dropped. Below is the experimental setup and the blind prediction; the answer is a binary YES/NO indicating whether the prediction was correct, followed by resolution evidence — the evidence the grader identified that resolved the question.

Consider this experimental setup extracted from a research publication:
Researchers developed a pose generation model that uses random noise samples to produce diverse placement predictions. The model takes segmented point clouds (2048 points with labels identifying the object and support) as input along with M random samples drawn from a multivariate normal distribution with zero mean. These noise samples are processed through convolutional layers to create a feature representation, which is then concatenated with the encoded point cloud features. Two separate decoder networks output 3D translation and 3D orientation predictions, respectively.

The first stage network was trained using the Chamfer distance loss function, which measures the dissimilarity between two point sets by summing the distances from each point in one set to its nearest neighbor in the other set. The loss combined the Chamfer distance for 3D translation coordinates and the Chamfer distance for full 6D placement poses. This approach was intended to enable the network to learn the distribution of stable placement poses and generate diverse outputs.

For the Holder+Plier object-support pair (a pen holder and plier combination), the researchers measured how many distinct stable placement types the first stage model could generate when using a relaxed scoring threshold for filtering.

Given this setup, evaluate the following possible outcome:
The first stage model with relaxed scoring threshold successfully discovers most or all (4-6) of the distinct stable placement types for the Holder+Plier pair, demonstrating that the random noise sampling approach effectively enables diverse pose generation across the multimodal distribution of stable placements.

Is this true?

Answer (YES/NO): NO